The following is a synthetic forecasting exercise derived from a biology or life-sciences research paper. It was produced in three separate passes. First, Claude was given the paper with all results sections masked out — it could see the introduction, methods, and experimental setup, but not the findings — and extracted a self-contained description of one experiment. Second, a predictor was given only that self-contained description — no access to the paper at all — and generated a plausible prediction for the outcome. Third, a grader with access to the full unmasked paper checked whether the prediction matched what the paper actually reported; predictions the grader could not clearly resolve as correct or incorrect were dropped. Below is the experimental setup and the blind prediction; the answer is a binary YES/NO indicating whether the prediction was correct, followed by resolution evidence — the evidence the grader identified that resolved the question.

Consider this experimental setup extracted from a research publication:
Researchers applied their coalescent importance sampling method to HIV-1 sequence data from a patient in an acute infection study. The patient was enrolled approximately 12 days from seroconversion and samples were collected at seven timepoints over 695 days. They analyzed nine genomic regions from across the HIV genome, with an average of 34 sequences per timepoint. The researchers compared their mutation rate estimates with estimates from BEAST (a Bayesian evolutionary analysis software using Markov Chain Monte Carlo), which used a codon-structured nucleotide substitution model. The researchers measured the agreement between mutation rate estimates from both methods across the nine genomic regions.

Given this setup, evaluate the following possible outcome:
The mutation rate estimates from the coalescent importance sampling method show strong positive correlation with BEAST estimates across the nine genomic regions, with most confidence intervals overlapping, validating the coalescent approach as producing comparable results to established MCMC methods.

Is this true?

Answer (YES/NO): NO